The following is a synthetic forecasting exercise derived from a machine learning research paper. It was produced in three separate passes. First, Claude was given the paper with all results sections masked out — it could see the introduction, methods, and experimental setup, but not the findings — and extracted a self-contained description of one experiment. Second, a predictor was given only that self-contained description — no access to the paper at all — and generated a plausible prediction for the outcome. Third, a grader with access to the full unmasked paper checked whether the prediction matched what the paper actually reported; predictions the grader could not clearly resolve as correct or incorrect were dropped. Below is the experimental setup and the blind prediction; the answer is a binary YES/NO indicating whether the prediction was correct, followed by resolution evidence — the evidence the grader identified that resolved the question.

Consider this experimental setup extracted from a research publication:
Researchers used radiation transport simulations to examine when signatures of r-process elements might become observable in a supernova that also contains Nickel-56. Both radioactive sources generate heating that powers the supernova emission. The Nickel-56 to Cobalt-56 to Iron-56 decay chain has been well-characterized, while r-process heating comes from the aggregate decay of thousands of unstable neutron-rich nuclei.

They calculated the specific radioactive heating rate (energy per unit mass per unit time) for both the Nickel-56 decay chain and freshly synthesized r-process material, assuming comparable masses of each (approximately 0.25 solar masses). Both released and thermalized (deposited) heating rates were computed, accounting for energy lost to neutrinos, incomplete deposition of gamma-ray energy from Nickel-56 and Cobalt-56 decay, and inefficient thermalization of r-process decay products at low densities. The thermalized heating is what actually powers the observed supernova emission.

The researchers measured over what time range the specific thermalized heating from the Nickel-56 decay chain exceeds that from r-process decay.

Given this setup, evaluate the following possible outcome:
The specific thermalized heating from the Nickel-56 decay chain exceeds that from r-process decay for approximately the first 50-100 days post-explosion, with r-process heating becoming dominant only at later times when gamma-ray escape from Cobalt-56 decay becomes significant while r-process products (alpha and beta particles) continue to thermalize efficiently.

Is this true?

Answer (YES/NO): NO